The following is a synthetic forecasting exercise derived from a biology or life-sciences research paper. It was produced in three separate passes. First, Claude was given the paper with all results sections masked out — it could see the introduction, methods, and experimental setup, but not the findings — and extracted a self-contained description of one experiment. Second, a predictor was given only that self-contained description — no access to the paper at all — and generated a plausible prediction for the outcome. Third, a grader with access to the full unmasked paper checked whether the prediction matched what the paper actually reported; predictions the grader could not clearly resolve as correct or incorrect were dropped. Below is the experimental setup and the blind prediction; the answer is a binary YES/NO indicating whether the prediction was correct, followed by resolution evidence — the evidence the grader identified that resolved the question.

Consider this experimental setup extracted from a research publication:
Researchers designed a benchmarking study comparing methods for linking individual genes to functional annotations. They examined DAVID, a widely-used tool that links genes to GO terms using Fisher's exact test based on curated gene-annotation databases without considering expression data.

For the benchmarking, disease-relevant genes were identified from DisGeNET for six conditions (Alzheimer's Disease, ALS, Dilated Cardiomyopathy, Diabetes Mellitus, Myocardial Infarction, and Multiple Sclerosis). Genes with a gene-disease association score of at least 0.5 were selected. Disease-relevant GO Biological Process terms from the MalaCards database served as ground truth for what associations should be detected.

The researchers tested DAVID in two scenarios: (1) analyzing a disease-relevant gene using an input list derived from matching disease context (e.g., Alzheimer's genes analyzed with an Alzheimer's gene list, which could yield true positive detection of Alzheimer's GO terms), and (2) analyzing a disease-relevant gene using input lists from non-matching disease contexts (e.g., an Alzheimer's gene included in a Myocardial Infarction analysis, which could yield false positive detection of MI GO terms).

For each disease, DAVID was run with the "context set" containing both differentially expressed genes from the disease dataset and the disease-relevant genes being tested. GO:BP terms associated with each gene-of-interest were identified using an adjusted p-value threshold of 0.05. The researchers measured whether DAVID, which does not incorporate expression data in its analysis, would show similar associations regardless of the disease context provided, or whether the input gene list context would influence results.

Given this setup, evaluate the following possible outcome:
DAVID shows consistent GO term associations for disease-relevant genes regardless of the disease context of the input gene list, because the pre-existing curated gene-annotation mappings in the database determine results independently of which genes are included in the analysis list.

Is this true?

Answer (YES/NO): NO